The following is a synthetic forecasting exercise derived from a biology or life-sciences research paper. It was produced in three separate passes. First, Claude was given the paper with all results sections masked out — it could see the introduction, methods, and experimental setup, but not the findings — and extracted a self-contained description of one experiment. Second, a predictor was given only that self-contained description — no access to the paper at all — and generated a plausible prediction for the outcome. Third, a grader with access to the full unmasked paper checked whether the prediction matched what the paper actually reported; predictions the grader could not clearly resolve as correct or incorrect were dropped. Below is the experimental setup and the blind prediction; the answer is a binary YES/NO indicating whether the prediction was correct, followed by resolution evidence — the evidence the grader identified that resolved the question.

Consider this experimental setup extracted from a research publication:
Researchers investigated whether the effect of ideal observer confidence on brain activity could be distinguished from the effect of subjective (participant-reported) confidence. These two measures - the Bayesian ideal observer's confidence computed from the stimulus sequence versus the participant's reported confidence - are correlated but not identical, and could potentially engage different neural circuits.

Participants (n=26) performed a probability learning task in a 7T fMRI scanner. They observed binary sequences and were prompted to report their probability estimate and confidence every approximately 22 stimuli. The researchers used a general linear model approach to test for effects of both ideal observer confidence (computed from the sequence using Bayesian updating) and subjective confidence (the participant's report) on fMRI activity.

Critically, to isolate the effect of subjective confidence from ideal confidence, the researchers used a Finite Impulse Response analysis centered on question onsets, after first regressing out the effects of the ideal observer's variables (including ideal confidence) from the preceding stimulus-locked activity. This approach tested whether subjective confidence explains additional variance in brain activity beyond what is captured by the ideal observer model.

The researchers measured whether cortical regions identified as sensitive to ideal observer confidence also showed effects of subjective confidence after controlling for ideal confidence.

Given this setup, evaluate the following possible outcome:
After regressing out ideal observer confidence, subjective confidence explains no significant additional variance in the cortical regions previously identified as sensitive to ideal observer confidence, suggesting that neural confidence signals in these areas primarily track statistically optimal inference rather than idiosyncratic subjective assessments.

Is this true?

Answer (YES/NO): NO